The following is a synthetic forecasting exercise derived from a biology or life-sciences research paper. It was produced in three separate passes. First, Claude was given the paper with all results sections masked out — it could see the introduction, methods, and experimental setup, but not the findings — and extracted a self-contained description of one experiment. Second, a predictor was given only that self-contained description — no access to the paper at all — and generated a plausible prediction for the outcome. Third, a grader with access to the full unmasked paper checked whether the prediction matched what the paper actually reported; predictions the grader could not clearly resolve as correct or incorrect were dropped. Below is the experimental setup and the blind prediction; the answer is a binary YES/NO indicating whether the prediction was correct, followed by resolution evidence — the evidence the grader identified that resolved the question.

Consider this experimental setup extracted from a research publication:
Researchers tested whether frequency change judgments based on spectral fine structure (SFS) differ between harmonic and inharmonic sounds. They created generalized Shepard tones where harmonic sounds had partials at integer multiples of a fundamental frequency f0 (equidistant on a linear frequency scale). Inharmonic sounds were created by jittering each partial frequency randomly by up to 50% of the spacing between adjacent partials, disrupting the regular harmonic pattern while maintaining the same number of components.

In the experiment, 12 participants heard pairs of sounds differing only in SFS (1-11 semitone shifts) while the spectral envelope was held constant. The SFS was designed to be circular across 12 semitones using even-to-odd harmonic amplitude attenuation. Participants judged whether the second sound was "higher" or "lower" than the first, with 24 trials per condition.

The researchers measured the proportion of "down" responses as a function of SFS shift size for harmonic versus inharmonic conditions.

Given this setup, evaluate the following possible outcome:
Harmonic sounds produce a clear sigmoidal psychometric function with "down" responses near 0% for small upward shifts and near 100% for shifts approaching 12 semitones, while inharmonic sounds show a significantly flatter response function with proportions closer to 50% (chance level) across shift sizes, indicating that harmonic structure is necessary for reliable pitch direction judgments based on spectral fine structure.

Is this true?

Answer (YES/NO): NO